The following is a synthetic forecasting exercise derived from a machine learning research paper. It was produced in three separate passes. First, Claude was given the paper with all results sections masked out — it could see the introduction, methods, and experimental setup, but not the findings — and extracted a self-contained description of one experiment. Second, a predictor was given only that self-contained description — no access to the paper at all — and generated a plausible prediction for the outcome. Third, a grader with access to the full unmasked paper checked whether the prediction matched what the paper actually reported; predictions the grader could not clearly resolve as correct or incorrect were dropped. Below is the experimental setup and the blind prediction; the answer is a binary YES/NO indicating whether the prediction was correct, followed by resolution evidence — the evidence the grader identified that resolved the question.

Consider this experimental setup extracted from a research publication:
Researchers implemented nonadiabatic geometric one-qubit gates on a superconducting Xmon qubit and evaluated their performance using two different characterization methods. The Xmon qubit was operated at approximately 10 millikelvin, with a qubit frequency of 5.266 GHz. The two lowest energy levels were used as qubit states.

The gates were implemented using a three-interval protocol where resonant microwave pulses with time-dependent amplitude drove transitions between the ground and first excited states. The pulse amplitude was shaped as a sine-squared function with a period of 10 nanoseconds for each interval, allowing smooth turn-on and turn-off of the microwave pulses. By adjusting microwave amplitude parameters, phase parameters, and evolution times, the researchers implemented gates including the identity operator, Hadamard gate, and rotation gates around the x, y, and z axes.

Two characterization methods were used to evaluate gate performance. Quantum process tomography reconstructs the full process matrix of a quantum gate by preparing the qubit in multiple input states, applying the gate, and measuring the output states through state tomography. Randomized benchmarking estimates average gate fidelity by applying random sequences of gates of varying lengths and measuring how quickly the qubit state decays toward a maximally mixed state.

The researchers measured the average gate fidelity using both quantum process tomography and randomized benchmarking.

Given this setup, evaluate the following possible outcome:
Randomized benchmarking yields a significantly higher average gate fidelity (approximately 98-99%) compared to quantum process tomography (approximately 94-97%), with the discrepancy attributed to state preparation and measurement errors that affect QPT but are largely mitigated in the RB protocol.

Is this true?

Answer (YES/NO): NO